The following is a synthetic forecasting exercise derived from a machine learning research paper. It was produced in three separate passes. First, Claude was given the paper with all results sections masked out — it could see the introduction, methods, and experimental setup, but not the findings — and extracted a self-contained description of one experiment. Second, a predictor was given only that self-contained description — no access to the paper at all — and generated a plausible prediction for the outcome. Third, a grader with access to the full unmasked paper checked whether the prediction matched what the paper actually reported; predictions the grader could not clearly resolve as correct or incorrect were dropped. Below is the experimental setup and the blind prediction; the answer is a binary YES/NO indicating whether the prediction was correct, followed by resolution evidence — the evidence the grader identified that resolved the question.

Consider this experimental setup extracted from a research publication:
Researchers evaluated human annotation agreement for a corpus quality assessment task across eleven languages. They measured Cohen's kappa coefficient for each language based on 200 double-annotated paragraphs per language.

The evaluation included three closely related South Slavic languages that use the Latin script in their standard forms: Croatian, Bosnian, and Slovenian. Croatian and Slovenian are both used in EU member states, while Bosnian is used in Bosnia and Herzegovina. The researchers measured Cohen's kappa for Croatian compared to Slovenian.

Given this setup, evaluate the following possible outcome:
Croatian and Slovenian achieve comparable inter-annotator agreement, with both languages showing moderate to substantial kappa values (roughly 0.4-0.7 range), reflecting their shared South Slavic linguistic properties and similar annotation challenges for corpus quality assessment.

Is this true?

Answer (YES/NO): NO